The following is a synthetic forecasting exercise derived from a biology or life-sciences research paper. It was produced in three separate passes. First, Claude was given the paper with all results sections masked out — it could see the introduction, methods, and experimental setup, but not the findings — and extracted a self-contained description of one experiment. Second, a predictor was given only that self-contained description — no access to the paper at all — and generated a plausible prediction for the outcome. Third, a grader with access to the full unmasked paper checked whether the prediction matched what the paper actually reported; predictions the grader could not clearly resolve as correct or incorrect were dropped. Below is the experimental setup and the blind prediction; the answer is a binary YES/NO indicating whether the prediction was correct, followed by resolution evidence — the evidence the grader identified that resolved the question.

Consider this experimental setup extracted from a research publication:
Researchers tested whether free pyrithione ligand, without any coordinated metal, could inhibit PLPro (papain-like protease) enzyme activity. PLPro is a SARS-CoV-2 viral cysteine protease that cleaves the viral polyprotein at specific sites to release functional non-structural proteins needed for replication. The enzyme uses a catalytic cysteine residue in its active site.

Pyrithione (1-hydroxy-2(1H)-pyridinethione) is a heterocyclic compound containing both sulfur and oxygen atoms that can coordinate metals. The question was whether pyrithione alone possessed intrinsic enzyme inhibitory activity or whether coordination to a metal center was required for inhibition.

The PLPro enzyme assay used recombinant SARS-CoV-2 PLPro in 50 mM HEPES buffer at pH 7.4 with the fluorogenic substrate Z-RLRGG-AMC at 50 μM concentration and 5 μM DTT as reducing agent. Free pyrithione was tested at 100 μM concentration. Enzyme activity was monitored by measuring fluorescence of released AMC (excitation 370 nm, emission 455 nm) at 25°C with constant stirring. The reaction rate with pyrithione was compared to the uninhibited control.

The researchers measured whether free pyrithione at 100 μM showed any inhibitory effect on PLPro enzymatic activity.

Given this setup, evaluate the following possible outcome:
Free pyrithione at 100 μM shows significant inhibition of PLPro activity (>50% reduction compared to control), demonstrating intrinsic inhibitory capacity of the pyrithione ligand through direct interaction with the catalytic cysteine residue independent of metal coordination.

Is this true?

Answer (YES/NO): NO